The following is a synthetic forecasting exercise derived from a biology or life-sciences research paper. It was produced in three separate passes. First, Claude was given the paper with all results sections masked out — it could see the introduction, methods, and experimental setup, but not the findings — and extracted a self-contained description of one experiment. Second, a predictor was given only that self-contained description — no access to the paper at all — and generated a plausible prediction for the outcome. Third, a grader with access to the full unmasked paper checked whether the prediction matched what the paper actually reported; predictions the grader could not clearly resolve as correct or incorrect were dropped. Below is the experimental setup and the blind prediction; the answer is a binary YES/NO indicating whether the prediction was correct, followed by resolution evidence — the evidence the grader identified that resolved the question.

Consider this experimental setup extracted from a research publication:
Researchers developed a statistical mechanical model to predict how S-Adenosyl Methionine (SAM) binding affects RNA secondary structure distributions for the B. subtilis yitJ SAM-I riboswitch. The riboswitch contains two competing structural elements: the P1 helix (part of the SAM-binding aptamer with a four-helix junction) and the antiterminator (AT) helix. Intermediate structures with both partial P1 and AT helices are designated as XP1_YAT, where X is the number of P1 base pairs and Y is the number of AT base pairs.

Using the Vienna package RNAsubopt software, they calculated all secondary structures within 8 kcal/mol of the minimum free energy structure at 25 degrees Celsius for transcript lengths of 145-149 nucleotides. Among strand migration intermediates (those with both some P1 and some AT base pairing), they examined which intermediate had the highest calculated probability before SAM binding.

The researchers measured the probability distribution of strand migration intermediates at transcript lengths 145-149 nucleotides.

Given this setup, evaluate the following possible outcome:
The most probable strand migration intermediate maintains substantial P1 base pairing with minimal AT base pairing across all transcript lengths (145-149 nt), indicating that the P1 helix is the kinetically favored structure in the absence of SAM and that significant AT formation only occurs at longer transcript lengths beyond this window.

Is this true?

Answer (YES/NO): NO